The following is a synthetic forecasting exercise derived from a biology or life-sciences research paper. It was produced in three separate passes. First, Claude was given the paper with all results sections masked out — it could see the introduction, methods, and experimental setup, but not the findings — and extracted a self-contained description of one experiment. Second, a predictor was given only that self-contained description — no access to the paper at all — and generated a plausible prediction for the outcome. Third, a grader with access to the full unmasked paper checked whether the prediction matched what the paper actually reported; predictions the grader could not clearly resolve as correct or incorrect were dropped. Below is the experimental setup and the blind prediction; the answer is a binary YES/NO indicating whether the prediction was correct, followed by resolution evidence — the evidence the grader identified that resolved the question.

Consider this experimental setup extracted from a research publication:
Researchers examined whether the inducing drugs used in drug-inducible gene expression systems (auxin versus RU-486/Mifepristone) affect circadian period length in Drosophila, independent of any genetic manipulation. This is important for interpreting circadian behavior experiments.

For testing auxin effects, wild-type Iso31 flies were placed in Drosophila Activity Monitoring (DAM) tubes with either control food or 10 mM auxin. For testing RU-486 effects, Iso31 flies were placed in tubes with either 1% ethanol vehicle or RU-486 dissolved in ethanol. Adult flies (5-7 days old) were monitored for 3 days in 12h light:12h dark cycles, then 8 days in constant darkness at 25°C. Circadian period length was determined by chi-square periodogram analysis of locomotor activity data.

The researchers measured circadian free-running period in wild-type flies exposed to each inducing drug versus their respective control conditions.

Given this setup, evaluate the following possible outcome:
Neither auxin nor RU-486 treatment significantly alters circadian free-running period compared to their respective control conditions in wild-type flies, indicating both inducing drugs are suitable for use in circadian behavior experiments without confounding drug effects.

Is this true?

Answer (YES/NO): NO